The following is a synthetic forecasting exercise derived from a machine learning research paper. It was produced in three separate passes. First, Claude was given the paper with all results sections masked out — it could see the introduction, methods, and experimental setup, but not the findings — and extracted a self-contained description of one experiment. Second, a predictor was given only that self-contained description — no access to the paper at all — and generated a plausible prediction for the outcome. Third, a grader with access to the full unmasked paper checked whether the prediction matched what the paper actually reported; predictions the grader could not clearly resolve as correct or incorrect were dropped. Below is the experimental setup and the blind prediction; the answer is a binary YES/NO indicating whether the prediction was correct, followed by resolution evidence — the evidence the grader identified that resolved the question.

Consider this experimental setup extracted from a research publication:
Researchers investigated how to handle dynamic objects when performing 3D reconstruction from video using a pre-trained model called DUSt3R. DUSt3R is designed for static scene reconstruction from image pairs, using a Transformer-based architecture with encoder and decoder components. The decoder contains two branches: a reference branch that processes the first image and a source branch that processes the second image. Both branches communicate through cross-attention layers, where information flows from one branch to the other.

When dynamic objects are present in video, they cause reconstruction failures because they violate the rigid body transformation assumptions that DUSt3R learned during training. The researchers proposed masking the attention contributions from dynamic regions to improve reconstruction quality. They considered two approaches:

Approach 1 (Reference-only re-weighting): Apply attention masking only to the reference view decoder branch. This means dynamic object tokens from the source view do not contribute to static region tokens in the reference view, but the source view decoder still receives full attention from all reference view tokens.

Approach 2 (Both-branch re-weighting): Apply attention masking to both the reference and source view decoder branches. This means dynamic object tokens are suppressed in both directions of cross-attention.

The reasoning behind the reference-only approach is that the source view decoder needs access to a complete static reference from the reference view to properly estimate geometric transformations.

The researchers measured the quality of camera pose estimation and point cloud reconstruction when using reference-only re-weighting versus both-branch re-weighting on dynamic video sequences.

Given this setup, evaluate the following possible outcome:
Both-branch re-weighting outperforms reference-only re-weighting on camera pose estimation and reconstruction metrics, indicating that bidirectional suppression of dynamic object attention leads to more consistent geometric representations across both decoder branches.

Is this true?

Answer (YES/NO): NO